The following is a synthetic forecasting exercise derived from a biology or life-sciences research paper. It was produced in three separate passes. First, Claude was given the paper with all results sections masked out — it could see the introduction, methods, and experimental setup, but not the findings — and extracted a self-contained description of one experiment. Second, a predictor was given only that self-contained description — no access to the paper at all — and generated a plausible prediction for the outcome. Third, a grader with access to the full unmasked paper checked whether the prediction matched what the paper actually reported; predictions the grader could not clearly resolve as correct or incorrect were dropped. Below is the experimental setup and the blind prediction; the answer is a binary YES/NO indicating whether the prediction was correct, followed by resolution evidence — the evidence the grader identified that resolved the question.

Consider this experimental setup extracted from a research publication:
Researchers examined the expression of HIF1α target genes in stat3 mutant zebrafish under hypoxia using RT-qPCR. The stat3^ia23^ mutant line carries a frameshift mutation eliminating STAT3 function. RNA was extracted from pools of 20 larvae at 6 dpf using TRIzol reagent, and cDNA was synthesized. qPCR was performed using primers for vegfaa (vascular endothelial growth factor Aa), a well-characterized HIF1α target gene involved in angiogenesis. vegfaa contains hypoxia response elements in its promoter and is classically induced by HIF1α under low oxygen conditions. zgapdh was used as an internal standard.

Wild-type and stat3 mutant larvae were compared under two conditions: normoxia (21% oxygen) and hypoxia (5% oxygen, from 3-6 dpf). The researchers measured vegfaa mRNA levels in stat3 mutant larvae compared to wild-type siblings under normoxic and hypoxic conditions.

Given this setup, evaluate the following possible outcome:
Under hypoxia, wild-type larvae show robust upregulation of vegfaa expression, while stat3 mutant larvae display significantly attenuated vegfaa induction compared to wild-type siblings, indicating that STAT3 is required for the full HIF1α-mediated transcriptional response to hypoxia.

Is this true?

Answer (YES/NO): YES